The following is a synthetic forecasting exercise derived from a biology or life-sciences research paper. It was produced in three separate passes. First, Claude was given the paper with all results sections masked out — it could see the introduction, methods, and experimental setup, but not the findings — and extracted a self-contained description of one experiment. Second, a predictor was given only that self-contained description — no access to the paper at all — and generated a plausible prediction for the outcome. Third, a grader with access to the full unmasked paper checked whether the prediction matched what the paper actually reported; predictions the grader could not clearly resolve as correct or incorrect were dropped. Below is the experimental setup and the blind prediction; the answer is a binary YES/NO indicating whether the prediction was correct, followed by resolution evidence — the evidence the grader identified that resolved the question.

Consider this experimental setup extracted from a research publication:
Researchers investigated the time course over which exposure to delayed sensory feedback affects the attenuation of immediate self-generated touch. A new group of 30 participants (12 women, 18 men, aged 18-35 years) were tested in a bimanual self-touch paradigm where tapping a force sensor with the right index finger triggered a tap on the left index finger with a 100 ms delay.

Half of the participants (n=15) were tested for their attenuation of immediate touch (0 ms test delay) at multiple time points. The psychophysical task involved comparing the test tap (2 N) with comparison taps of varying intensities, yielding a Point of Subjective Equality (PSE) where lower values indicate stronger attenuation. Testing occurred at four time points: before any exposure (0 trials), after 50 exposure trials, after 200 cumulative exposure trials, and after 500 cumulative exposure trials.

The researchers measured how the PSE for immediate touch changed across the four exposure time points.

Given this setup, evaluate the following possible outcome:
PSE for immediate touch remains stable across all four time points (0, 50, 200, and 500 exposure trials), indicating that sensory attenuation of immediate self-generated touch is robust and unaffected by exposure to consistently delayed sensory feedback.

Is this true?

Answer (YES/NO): NO